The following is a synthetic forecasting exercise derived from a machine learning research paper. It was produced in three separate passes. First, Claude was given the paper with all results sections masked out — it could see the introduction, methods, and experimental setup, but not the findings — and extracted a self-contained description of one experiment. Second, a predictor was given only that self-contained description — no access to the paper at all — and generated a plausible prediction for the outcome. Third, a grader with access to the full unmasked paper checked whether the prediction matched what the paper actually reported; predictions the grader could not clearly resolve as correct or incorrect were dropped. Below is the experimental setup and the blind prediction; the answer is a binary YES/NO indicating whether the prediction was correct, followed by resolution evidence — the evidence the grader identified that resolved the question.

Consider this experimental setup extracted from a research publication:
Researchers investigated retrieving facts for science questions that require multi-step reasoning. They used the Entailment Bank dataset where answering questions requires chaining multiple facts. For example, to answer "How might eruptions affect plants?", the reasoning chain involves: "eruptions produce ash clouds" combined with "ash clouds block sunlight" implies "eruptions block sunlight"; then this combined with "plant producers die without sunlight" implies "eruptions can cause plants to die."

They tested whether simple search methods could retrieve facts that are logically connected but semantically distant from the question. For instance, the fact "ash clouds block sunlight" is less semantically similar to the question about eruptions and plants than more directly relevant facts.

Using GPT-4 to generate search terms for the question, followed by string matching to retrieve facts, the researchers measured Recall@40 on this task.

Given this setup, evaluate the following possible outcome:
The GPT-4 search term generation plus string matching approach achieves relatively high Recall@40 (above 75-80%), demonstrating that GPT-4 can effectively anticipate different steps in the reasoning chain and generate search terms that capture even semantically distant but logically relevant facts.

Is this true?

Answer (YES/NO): NO